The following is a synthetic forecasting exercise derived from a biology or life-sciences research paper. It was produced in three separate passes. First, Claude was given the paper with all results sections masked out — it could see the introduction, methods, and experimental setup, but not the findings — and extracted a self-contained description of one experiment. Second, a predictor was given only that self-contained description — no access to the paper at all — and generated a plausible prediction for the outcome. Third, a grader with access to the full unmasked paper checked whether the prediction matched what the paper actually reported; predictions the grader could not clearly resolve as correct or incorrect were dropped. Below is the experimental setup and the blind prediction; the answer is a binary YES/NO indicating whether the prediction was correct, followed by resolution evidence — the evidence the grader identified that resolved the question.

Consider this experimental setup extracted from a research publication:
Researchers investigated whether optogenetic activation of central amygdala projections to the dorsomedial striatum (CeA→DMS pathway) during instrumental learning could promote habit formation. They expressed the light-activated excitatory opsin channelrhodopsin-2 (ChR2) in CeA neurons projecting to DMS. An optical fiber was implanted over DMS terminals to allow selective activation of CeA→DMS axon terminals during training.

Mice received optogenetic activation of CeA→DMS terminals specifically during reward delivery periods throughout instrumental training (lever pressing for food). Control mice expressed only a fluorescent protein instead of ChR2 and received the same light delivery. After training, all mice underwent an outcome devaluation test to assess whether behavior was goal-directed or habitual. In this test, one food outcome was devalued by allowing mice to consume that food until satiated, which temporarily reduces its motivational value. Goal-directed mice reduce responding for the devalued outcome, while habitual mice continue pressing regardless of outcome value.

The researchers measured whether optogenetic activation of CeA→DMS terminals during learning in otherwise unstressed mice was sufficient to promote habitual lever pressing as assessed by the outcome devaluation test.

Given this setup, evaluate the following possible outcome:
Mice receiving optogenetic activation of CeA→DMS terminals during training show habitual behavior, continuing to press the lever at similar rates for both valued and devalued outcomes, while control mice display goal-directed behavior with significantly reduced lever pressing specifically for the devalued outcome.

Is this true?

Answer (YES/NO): NO